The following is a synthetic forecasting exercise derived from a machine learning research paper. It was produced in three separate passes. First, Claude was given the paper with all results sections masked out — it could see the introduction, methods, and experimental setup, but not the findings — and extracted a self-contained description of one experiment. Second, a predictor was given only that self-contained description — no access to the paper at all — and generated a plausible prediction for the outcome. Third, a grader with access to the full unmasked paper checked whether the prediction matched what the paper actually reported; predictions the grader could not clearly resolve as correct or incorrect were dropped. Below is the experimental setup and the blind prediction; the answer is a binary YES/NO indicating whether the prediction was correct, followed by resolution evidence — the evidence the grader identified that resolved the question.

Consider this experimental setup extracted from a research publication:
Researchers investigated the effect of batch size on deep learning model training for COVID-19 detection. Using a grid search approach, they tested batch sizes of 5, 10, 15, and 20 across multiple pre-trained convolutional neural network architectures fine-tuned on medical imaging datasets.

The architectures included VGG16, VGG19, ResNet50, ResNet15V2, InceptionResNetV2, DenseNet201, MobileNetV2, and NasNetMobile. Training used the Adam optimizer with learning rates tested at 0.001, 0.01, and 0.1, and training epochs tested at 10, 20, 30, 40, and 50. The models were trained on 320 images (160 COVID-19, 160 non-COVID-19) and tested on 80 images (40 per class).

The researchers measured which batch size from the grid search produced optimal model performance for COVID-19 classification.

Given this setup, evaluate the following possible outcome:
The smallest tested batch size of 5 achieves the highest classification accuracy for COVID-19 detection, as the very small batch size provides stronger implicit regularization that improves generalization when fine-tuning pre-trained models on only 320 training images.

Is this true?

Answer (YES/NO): YES